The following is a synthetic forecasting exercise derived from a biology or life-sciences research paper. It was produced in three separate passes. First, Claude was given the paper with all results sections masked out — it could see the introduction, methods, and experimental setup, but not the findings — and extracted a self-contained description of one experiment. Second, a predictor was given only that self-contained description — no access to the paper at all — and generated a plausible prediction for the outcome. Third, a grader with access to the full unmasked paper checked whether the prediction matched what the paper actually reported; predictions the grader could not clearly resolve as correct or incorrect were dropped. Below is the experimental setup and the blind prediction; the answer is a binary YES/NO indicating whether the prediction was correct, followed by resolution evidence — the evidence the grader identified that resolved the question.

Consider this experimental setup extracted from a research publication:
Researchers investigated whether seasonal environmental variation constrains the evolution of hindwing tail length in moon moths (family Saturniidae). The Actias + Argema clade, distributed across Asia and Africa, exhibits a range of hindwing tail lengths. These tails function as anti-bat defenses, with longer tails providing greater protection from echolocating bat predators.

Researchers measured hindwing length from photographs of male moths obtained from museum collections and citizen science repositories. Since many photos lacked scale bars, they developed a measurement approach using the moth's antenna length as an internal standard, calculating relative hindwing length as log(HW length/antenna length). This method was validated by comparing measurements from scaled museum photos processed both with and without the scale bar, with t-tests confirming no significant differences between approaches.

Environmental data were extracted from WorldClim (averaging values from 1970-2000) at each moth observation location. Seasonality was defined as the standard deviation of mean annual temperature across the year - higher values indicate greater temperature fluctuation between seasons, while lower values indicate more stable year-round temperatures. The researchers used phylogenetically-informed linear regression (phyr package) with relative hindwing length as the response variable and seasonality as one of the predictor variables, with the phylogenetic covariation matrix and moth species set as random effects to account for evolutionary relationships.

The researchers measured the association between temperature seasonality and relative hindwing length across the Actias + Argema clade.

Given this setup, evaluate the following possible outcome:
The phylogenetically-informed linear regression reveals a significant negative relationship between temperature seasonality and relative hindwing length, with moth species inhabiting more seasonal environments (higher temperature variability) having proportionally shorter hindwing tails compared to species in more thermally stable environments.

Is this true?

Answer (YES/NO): YES